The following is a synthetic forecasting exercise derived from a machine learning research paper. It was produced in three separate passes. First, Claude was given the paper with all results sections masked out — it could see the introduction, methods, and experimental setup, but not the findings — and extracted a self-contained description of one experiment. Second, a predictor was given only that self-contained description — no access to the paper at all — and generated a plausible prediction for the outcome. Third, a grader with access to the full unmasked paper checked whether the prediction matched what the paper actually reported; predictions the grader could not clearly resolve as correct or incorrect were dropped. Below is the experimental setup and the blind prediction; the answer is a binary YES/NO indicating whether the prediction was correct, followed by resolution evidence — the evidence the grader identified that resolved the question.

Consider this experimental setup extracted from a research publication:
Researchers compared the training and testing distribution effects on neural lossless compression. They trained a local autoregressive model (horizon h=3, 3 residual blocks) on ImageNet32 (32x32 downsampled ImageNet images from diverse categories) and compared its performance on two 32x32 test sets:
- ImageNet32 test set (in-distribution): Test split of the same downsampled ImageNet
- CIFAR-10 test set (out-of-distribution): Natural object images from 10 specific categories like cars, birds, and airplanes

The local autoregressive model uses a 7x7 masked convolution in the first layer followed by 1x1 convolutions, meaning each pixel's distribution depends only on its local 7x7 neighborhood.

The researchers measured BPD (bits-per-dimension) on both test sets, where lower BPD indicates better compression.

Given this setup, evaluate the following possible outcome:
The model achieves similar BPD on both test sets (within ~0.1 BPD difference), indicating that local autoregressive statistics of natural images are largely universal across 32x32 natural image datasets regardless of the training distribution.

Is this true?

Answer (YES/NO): NO